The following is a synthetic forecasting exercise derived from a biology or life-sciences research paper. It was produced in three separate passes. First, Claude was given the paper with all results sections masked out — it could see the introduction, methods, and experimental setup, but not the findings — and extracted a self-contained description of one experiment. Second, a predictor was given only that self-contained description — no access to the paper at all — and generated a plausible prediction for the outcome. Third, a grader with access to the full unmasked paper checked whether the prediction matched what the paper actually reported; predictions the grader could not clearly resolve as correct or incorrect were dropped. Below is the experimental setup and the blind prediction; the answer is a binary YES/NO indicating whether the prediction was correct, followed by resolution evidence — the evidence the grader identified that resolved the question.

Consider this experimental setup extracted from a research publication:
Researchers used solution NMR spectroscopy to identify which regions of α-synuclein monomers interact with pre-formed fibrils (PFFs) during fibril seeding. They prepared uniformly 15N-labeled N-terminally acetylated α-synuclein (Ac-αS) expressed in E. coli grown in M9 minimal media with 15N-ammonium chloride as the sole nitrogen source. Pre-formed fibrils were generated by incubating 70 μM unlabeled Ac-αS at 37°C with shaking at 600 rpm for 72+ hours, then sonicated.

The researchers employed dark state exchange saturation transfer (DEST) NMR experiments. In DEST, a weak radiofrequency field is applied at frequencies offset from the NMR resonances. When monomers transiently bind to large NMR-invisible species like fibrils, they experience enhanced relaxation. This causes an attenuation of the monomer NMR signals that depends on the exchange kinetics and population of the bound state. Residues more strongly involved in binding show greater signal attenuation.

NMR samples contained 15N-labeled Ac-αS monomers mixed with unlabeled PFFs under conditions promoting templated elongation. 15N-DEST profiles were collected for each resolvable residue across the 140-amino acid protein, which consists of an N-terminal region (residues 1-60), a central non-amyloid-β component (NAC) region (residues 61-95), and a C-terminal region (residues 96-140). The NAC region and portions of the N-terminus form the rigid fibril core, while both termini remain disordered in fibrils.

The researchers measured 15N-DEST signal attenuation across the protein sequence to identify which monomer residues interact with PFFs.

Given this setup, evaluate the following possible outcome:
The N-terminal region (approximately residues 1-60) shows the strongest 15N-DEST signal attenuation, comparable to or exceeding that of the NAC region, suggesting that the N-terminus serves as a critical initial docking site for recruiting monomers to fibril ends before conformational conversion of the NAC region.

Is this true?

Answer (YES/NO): NO